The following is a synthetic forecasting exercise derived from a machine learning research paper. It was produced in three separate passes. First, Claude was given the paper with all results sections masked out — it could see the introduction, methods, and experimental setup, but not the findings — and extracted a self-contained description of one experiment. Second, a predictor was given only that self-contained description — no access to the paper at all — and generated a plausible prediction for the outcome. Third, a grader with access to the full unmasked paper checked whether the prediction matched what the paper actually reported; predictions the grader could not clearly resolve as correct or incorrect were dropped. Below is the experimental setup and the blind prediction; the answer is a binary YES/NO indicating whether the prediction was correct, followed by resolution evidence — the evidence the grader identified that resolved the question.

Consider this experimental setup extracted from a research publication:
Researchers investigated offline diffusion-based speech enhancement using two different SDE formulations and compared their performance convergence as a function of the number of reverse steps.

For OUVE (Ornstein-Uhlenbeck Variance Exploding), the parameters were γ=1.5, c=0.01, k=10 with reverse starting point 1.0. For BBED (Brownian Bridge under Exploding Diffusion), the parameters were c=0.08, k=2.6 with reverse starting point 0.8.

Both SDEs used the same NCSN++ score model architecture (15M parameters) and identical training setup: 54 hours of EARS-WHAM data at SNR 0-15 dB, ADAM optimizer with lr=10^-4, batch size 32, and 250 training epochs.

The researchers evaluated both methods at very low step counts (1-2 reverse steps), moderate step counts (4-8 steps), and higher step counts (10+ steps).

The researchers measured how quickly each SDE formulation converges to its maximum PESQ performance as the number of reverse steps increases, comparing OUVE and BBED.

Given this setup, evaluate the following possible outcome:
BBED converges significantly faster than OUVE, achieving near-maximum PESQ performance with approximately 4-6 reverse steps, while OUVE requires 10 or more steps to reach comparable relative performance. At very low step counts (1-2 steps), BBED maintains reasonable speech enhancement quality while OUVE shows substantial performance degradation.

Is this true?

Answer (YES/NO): NO